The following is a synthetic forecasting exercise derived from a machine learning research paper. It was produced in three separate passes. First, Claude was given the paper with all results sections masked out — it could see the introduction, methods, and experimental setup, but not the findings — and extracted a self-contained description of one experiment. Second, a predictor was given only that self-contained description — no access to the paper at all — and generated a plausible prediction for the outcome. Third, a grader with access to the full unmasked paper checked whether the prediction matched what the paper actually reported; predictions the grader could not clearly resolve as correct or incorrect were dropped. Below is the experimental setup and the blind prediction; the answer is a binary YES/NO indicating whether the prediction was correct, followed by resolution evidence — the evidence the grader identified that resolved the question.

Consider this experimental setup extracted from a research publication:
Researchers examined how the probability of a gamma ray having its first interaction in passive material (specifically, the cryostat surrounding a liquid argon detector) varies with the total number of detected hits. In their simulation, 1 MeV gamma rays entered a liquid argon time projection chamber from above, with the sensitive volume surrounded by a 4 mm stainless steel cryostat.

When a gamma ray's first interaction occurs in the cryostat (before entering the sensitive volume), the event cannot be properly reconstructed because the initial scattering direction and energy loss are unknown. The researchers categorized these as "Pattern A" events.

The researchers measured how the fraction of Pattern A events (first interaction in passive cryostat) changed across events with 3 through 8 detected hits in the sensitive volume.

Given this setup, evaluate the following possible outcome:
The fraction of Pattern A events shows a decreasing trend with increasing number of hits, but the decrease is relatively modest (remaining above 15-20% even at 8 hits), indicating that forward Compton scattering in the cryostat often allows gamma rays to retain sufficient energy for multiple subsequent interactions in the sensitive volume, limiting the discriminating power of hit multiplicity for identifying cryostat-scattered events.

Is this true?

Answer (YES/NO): NO